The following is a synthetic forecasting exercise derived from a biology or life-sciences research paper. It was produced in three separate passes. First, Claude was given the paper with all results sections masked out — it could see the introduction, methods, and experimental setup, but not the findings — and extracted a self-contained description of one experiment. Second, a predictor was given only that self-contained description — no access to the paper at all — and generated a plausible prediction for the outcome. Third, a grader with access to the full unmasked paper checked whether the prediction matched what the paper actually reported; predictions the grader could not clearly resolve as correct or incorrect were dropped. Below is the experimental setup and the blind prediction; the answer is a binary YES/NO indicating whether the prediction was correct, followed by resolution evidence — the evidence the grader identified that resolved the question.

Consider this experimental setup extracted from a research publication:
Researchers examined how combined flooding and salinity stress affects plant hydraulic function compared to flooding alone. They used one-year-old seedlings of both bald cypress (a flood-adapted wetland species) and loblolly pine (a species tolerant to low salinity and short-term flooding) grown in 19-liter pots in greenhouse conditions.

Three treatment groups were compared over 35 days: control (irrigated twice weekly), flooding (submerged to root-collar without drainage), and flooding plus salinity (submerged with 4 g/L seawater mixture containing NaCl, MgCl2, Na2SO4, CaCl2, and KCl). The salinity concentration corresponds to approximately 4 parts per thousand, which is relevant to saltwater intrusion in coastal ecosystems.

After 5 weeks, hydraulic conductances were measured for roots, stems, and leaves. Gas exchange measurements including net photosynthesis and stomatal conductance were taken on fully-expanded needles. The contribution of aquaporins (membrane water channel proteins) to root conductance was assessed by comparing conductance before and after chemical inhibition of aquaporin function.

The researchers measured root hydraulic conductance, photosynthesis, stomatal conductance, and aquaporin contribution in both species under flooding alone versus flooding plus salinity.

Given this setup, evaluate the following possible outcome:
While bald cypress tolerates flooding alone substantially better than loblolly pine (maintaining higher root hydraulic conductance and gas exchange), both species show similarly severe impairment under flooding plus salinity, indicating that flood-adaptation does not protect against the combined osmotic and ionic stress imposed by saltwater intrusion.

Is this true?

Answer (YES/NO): YES